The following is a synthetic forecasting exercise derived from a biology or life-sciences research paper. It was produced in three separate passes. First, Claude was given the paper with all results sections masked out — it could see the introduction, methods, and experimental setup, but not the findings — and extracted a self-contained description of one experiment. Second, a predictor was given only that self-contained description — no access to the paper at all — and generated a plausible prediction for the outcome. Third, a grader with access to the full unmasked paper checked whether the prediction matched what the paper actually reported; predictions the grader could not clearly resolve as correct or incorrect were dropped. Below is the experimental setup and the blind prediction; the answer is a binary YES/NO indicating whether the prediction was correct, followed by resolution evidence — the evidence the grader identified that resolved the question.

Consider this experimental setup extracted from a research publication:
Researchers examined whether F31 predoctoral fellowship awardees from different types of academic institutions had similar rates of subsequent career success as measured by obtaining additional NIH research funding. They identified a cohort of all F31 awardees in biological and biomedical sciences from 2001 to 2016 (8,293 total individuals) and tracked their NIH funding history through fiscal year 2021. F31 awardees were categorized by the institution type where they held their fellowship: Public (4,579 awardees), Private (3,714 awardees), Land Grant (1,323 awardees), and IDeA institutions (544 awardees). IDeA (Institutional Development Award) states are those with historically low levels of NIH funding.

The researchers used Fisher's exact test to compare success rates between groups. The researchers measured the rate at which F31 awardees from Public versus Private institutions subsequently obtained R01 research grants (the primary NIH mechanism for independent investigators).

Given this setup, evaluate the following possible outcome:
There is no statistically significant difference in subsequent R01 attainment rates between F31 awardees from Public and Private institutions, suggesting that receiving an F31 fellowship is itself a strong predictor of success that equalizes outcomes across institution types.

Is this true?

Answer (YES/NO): YES